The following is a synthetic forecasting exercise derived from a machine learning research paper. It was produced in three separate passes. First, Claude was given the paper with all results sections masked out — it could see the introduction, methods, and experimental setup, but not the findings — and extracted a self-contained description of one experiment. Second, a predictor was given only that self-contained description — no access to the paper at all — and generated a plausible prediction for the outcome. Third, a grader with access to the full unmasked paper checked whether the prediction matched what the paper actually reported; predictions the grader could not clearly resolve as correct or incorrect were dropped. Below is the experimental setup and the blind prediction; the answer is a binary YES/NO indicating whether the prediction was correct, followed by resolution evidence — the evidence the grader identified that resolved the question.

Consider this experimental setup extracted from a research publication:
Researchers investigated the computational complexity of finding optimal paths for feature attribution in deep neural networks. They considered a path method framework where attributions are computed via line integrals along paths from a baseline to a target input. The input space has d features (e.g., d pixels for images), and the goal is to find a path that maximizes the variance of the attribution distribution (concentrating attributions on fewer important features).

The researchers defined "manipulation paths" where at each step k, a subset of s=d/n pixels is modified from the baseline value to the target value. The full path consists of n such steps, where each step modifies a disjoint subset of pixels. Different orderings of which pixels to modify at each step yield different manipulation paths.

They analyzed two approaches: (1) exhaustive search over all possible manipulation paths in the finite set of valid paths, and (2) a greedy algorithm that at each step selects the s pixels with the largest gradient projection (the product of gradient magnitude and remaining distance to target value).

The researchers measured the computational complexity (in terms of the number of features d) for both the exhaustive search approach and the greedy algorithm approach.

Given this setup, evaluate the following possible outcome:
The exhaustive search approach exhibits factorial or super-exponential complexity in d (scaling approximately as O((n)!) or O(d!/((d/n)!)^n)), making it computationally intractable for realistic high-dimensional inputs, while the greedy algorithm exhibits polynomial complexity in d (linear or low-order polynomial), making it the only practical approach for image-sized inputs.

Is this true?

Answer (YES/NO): YES